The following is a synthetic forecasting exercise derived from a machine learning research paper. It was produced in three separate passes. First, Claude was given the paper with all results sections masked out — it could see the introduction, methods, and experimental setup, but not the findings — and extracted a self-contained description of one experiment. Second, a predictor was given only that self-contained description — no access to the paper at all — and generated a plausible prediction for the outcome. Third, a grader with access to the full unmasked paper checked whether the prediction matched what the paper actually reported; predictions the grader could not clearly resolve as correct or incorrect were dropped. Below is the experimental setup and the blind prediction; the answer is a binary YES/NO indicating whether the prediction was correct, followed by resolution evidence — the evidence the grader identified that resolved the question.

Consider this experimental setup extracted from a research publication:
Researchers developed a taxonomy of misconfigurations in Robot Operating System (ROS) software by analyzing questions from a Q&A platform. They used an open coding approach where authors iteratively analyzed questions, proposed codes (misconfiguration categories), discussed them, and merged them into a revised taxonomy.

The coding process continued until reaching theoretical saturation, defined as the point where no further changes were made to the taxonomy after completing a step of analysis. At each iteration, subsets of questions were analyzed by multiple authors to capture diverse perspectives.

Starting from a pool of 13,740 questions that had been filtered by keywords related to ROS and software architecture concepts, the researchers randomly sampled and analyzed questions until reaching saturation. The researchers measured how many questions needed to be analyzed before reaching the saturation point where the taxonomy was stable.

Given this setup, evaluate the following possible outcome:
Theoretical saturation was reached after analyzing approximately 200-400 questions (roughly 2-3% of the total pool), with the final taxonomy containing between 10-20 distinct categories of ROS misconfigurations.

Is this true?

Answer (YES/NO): NO